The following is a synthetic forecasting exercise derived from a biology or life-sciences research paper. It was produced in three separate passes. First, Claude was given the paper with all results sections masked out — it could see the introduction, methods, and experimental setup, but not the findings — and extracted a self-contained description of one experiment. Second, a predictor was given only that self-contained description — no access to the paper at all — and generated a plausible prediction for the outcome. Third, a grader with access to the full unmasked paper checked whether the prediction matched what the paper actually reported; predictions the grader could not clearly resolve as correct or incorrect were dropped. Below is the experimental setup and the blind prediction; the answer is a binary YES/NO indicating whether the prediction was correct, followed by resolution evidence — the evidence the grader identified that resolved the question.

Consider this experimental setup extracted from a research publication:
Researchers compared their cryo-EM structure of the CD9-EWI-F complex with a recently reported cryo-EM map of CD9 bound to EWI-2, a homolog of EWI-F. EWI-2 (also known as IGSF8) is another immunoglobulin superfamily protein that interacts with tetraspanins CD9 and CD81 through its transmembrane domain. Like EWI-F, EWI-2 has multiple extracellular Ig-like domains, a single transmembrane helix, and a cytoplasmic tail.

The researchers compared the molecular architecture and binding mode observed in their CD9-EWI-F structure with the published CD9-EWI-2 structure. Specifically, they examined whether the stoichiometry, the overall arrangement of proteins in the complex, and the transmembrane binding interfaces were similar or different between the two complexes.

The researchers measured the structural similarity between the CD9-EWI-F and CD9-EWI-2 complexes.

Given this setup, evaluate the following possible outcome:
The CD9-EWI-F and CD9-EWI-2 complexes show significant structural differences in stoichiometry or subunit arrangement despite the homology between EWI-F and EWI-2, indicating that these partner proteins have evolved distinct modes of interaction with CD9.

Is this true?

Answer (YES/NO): NO